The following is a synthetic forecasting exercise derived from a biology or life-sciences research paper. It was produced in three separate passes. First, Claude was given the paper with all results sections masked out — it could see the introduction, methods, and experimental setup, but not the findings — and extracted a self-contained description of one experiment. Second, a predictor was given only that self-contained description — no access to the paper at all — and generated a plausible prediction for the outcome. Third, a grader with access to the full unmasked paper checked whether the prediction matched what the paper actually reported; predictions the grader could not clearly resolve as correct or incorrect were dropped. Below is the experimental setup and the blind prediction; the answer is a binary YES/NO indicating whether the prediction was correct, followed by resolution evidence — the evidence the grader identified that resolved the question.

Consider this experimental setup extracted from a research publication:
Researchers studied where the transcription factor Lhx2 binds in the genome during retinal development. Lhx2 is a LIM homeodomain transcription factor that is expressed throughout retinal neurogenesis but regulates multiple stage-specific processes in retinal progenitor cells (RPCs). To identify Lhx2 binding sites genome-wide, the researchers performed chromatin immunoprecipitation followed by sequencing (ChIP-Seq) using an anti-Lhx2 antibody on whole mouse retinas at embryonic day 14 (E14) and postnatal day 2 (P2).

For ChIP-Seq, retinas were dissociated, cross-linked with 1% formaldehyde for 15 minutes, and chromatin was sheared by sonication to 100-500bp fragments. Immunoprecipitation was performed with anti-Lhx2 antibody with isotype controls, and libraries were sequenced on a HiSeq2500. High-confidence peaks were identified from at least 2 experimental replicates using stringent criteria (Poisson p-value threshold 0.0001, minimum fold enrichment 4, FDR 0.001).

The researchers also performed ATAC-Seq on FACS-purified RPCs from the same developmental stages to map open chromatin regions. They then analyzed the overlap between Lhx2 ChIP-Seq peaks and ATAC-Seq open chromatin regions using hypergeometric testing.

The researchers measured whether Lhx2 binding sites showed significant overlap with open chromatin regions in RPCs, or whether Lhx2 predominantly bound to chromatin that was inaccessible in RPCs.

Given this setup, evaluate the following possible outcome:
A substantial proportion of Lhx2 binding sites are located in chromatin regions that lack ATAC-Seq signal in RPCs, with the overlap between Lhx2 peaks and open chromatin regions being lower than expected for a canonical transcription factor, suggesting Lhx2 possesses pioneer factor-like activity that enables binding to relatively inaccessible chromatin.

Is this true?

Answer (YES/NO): NO